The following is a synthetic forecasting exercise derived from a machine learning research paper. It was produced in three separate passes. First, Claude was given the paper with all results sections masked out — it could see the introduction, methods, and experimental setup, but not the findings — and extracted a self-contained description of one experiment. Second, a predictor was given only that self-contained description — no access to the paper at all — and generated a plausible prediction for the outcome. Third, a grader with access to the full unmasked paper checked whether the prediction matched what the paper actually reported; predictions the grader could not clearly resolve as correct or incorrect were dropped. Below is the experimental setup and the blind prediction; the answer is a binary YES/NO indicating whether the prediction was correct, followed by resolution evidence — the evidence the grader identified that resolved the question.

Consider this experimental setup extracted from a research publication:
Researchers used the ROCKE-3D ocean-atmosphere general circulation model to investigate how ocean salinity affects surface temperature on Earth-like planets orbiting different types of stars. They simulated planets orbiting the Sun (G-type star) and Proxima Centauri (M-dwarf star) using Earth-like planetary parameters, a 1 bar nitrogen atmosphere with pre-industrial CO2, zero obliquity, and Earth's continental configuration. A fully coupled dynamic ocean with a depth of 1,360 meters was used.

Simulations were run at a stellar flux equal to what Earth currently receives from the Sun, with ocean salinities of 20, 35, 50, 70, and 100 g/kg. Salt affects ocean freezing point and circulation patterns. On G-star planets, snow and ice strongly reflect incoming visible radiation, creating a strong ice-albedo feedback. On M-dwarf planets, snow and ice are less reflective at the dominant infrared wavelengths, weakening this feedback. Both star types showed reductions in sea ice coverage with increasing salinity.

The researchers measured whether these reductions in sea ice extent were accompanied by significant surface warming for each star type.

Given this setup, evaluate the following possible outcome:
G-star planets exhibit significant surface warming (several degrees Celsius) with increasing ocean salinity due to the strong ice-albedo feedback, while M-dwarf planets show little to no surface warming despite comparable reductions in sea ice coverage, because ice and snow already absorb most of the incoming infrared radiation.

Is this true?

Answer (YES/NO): NO